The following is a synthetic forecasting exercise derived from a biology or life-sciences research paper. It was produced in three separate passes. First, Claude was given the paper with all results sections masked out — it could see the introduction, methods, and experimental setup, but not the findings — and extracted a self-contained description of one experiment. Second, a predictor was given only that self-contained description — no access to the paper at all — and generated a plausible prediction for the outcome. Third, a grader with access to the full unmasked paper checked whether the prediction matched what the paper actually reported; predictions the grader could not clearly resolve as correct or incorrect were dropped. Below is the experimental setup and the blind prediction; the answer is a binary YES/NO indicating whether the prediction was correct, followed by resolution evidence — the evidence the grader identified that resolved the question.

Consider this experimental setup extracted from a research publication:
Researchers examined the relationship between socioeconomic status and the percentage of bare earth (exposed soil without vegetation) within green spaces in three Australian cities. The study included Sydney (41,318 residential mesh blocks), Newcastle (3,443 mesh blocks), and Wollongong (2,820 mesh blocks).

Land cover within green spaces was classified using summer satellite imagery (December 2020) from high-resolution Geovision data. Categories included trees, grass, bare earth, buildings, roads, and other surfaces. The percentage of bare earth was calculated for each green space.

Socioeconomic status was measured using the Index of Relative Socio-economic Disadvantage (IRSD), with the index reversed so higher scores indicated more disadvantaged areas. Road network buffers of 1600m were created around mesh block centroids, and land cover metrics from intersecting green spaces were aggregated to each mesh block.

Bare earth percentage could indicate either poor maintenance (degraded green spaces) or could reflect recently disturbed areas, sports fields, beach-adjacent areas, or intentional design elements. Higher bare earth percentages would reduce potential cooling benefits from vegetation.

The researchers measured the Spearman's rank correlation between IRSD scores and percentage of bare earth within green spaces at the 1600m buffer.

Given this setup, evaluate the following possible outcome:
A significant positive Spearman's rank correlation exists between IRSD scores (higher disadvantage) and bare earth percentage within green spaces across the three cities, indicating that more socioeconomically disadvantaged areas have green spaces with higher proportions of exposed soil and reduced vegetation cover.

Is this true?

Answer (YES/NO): YES